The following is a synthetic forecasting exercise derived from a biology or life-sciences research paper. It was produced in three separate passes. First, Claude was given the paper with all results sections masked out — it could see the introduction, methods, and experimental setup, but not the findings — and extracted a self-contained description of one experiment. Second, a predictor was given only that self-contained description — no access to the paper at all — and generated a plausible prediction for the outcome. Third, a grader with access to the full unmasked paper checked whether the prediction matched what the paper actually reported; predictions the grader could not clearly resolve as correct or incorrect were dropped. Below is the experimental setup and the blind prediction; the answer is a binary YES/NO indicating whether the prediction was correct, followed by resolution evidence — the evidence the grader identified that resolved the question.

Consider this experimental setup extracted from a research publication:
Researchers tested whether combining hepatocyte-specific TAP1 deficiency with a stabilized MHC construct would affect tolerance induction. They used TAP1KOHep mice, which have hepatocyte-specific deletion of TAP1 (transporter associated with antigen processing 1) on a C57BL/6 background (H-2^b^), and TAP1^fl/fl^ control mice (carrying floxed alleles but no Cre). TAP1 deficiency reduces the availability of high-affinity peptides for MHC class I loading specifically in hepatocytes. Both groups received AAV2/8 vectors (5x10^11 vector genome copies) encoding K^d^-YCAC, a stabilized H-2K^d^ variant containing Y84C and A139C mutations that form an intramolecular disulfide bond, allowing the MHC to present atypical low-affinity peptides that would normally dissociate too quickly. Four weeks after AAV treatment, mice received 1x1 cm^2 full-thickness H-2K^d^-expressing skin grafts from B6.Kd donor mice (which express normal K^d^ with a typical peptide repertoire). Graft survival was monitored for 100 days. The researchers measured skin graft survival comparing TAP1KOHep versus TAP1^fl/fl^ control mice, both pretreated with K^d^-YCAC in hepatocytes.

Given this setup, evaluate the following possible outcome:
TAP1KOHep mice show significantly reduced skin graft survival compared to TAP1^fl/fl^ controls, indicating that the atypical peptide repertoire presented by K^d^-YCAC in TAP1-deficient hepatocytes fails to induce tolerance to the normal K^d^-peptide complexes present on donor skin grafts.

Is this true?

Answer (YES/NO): YES